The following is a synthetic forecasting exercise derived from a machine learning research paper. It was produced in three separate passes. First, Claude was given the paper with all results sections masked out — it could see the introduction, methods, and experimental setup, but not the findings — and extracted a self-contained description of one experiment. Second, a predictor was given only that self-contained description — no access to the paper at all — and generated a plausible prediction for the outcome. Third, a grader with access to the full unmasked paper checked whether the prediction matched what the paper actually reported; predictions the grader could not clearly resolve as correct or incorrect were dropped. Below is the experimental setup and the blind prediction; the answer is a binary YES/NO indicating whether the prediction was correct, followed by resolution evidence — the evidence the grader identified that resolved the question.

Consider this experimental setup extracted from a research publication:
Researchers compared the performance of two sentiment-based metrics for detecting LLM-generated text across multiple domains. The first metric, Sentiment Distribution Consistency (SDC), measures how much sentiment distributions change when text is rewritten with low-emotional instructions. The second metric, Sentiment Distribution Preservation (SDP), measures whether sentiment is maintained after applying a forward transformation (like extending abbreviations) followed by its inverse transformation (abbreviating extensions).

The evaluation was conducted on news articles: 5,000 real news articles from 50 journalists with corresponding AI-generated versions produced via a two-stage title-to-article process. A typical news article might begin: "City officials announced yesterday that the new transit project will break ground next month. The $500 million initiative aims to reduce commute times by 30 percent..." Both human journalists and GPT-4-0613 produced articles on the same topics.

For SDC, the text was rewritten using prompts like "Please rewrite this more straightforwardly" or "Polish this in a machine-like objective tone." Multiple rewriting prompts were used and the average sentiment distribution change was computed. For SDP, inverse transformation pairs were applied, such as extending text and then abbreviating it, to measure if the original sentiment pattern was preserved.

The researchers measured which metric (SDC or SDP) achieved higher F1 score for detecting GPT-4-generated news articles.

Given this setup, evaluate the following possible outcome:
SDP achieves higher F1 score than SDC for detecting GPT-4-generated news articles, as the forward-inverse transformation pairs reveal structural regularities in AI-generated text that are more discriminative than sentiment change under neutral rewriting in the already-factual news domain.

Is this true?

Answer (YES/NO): NO